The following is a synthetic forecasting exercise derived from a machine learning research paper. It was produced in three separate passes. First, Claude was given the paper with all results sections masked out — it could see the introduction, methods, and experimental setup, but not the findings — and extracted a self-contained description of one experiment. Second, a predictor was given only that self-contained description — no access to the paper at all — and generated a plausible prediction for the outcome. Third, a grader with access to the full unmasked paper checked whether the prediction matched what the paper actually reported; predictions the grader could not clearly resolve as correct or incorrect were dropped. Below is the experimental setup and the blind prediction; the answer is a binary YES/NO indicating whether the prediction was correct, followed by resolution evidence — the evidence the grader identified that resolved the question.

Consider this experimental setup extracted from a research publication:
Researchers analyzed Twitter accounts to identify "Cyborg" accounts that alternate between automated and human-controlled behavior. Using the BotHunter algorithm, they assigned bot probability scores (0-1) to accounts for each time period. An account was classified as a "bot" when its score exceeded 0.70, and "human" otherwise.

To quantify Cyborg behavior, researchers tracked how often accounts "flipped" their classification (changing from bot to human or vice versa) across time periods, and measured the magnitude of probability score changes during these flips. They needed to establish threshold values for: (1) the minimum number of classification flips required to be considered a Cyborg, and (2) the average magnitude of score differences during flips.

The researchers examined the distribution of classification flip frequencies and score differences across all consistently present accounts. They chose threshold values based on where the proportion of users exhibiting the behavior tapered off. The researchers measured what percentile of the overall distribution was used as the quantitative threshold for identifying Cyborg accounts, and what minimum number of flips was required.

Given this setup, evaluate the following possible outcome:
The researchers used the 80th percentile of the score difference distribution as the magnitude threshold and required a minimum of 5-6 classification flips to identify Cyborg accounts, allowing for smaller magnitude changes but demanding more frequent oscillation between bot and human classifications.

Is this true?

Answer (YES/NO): NO